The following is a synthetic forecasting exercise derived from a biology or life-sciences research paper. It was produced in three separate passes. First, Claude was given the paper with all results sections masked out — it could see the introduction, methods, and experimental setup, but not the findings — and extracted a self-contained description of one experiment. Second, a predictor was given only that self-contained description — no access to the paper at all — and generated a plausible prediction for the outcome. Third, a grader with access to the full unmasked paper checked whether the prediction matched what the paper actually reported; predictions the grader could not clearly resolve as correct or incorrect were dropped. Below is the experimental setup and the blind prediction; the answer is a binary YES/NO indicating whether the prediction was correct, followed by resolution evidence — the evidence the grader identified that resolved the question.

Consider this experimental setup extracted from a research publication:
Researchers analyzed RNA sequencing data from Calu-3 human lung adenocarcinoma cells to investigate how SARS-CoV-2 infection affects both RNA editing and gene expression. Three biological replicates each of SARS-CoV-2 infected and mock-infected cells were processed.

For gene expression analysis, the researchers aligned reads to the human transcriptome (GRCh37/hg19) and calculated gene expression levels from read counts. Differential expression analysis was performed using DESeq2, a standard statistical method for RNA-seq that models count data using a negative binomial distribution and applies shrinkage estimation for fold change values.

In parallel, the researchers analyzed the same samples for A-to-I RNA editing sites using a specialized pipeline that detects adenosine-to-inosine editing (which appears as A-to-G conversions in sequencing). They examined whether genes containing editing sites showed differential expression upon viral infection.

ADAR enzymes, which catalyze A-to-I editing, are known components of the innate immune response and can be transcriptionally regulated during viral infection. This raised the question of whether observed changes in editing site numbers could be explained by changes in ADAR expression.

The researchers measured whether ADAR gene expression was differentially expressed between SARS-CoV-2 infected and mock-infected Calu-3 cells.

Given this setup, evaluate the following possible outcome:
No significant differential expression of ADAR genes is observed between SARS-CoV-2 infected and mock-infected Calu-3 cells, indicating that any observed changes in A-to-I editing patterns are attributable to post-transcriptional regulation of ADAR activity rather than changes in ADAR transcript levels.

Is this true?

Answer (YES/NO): NO